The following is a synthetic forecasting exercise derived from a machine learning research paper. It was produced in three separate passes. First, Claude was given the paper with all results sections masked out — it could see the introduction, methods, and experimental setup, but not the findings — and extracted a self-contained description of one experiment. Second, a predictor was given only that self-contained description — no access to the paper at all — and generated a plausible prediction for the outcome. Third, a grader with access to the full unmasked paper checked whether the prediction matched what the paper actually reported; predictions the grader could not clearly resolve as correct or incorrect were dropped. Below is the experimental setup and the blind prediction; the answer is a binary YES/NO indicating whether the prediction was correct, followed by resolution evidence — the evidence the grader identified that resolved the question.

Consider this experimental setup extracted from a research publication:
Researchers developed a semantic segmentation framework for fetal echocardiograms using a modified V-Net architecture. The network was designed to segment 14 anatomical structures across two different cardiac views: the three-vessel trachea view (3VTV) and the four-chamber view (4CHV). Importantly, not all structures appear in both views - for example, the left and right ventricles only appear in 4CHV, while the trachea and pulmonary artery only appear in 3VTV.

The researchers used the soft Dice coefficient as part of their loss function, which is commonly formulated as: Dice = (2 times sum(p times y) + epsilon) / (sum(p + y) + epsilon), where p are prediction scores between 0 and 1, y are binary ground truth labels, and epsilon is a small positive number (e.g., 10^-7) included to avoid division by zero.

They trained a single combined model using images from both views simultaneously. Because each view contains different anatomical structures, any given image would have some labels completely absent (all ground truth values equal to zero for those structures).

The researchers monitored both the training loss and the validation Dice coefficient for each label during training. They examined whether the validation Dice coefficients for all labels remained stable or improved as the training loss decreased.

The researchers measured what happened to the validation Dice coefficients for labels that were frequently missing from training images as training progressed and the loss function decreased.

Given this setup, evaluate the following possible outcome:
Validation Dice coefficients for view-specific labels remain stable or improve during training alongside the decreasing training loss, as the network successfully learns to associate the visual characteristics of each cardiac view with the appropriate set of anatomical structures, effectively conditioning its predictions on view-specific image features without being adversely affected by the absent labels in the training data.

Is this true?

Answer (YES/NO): NO